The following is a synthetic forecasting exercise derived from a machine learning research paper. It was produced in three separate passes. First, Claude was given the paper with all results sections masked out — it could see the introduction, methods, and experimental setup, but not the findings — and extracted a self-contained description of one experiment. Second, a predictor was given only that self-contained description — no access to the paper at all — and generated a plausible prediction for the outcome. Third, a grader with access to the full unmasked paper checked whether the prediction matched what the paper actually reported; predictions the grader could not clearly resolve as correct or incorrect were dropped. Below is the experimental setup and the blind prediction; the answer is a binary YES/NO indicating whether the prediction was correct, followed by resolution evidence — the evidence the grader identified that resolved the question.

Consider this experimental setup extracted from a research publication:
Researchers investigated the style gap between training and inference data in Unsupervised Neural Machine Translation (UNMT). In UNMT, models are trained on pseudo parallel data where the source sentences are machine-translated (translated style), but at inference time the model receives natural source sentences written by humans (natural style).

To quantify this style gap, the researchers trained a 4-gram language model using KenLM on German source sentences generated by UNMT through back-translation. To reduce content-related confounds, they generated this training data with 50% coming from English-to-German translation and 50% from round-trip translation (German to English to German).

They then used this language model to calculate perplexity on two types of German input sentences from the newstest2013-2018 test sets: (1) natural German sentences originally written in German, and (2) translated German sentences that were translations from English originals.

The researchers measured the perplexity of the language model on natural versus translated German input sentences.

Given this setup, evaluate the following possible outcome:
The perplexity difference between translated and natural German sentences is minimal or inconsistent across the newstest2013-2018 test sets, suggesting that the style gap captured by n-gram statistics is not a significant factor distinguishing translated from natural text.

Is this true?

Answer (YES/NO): NO